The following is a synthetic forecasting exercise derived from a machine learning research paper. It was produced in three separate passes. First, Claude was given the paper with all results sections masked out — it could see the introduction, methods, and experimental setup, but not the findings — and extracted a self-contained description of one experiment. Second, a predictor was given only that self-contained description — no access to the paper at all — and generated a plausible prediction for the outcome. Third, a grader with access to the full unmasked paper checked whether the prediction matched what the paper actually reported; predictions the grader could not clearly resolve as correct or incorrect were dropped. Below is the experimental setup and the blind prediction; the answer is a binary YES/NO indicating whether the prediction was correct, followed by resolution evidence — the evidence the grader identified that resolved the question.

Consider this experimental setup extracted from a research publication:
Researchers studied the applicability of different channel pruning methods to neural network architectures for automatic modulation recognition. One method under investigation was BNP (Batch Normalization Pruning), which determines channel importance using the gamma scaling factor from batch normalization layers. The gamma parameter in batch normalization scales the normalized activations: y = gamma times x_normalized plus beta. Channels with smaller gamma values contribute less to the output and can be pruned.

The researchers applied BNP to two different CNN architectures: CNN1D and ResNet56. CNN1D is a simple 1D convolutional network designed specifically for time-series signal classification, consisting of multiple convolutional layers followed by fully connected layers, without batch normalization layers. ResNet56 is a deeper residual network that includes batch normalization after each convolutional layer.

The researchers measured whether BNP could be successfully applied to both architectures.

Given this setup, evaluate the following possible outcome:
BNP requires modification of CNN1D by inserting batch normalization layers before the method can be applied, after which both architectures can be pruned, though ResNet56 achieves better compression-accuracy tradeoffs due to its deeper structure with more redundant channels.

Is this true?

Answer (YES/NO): NO